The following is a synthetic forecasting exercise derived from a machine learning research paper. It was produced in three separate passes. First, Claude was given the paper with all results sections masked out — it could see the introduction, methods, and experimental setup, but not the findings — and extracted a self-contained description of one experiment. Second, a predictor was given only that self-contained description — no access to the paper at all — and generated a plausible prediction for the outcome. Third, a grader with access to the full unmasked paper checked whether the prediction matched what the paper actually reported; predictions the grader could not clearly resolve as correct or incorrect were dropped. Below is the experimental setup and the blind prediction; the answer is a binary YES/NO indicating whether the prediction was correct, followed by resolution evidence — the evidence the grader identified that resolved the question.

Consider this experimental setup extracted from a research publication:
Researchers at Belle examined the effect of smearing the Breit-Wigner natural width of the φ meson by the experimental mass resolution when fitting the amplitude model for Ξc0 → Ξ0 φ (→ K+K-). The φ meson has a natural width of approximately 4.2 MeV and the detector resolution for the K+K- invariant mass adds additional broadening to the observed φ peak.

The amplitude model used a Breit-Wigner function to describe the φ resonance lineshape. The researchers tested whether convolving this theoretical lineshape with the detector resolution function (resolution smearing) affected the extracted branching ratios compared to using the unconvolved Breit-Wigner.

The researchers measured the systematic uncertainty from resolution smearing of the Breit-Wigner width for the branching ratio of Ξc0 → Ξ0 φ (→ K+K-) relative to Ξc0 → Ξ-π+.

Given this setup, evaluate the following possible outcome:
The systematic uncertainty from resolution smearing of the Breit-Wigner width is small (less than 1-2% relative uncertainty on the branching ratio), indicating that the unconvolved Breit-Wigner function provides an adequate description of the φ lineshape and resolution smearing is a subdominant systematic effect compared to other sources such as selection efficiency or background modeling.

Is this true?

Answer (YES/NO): NO